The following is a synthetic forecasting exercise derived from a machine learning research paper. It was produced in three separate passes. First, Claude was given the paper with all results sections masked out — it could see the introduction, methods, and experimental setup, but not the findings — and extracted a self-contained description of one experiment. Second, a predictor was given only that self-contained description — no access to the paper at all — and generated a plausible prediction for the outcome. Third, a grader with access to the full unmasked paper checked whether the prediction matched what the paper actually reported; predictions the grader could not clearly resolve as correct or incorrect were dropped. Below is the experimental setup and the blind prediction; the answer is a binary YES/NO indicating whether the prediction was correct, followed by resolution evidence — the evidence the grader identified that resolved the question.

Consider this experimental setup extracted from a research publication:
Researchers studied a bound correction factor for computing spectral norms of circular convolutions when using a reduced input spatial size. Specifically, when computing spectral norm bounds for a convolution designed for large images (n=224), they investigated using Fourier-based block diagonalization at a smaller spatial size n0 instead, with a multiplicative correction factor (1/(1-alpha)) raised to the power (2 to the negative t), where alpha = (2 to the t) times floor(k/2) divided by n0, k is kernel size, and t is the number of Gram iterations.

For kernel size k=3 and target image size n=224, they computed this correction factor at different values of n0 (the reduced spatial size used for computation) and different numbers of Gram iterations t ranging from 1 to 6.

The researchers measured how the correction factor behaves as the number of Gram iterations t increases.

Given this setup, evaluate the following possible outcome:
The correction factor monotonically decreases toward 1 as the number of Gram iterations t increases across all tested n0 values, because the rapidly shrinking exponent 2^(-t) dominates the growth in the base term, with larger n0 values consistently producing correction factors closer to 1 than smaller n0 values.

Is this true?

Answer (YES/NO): NO